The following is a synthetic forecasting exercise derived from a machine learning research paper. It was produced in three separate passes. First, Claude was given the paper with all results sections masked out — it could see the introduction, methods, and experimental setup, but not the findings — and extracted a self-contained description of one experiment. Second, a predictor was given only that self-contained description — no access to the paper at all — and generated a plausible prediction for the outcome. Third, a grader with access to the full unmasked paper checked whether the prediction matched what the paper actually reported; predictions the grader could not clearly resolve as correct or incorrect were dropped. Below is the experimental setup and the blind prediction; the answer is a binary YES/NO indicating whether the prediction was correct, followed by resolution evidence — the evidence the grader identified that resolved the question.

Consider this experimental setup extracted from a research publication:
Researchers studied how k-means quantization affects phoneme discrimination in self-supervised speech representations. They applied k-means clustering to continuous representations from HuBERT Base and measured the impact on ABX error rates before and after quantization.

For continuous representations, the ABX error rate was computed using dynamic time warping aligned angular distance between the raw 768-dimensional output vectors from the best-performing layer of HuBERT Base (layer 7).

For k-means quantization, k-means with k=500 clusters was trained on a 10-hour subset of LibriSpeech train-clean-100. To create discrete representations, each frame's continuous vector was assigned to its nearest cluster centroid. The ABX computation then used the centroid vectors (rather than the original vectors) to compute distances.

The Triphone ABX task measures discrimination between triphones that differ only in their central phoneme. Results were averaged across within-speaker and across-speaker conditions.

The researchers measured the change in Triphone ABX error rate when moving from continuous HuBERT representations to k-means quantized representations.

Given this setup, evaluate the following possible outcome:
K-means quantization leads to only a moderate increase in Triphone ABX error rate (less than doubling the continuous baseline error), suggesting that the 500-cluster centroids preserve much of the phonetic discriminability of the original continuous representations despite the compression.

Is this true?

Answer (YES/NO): NO